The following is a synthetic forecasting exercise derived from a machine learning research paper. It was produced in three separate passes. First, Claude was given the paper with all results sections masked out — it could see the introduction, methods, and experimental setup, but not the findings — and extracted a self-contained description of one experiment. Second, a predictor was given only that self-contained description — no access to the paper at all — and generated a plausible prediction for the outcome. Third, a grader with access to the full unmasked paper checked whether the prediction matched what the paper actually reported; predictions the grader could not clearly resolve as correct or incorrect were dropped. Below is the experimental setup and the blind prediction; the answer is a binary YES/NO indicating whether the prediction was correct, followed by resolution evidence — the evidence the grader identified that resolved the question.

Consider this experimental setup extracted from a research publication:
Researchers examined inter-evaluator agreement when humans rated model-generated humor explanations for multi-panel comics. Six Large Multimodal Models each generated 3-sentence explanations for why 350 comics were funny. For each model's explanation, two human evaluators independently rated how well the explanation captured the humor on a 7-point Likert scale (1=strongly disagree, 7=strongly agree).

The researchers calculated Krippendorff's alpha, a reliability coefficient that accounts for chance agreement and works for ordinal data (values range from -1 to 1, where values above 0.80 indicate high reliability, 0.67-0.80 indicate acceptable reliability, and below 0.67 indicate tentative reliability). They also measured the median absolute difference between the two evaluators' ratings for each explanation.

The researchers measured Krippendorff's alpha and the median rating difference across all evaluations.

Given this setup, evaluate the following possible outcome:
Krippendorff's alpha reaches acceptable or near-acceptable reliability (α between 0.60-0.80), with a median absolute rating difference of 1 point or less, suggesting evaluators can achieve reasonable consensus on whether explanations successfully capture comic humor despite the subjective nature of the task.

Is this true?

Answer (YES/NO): NO